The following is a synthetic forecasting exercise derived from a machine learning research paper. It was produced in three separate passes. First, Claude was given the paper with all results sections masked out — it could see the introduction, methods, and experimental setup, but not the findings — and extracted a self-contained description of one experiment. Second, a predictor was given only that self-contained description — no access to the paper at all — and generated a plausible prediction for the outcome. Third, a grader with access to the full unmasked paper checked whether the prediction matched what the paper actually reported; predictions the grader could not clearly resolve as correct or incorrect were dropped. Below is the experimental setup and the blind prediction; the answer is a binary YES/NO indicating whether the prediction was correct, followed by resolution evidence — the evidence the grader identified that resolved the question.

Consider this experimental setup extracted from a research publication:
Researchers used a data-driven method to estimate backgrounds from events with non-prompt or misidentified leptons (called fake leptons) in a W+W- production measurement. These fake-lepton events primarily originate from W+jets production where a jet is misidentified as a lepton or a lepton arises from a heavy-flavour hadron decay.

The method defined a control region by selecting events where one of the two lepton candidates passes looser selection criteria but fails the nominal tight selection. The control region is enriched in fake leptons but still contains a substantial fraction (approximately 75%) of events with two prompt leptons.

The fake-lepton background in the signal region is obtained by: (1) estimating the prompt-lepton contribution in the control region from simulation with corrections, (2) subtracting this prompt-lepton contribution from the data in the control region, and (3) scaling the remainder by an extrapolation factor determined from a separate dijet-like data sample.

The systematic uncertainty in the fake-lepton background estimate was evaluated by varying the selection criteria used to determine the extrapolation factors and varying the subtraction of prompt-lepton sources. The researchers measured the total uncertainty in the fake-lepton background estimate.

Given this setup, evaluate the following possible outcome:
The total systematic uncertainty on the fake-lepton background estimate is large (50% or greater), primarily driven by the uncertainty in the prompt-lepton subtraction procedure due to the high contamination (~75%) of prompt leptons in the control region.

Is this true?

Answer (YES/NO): NO